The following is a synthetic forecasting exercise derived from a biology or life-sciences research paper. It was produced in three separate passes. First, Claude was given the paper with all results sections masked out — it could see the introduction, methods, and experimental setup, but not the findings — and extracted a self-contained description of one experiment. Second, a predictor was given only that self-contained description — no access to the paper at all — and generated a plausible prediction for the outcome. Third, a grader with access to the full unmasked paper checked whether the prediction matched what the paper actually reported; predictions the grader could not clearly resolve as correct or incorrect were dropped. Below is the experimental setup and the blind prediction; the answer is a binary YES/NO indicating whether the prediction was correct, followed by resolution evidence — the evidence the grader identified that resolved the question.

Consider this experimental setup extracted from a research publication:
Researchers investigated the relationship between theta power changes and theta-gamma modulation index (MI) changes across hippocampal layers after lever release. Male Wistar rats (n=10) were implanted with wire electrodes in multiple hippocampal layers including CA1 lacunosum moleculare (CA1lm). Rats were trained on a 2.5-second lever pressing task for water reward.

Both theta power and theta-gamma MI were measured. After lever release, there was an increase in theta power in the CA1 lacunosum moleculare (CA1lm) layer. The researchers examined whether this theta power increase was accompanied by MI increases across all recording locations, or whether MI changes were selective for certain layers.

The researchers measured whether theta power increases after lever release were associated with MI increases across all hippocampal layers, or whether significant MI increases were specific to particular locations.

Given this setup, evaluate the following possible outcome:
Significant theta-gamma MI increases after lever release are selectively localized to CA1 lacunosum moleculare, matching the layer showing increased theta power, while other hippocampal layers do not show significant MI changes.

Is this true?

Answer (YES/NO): YES